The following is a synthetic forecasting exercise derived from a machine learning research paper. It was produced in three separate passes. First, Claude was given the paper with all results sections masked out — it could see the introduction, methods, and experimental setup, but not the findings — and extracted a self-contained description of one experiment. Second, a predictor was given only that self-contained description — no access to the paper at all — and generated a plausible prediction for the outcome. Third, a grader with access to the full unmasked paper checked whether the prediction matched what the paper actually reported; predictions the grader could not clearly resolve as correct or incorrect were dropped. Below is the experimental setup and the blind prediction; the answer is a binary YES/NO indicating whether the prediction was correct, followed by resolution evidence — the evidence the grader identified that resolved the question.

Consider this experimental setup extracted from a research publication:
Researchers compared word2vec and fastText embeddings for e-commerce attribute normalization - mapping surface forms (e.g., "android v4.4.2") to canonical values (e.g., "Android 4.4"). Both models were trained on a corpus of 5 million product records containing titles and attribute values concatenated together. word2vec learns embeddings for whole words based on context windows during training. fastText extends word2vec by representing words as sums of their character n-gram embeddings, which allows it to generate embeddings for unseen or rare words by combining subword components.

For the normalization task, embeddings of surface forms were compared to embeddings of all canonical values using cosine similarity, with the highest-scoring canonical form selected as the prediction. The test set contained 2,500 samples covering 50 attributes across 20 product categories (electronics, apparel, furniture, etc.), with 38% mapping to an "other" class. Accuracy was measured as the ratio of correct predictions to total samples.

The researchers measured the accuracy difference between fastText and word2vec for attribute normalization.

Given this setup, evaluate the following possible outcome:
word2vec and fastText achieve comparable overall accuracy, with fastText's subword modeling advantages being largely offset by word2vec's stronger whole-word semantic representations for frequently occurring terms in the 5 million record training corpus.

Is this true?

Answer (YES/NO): NO